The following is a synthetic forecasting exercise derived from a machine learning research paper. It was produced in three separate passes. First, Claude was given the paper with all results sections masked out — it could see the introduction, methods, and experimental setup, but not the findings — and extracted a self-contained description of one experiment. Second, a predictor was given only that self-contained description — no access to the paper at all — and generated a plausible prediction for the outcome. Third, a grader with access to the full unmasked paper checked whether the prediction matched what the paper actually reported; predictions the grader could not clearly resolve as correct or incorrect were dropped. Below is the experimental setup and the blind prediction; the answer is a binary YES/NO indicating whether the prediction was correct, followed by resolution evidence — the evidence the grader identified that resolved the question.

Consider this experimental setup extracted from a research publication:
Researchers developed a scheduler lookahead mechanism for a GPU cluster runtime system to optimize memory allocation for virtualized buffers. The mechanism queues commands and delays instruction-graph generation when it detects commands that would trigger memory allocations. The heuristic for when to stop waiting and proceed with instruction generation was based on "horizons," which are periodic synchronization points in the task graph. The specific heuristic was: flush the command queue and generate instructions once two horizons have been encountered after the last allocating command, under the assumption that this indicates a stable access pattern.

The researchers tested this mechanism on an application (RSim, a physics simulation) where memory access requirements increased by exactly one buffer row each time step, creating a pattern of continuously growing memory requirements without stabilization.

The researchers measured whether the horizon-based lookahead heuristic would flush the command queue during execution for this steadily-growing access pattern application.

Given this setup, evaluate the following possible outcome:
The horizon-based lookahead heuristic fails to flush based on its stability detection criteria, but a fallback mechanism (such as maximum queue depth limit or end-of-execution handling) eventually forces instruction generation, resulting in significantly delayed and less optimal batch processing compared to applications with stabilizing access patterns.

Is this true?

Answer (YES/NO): NO